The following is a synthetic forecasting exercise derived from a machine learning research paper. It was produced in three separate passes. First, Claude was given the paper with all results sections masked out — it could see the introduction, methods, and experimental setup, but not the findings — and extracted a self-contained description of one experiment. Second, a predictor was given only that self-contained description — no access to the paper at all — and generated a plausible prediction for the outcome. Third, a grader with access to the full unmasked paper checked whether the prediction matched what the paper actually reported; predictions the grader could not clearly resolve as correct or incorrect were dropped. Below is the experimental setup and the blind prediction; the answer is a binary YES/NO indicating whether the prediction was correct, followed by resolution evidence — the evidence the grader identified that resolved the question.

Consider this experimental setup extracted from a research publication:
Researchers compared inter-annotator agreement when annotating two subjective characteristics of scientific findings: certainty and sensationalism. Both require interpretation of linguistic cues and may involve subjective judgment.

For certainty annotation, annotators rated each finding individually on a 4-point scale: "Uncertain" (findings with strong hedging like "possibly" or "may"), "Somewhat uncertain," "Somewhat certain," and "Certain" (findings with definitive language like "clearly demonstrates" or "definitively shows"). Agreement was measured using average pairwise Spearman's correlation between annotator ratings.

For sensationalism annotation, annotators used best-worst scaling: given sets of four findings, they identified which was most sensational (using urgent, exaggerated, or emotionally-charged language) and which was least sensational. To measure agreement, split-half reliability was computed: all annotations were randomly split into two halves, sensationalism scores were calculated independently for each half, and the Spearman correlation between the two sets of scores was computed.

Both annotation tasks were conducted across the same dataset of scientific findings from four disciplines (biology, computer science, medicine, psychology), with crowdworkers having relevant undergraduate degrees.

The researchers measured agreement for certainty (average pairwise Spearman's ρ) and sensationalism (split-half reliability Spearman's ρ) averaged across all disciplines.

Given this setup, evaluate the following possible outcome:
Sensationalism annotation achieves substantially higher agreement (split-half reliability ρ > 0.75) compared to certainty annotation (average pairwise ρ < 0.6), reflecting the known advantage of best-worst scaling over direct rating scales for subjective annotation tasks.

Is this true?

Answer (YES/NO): NO